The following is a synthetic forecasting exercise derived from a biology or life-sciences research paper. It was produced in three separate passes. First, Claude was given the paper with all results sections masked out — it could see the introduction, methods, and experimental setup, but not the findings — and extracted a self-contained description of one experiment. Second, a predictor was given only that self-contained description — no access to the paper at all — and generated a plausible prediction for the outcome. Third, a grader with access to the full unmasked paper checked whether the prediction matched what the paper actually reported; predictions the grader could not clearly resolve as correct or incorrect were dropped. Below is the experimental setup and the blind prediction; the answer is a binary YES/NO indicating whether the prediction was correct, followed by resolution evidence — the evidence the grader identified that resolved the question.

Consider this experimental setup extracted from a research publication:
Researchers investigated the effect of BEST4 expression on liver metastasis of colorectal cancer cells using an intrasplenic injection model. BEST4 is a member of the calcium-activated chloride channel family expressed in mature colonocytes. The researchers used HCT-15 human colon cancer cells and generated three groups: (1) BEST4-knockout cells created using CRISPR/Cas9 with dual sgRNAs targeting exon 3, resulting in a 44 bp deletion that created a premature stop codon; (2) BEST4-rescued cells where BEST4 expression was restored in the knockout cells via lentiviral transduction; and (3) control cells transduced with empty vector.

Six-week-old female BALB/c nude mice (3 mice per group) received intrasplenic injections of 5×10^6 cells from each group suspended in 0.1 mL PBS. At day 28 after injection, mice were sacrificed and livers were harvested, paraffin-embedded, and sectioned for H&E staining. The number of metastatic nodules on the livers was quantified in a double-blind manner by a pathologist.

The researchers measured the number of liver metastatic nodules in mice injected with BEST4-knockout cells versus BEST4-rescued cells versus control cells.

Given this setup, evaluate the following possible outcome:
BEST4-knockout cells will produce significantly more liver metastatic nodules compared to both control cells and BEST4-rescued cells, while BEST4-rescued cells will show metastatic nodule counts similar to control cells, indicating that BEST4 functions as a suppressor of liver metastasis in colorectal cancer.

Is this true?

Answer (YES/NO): NO